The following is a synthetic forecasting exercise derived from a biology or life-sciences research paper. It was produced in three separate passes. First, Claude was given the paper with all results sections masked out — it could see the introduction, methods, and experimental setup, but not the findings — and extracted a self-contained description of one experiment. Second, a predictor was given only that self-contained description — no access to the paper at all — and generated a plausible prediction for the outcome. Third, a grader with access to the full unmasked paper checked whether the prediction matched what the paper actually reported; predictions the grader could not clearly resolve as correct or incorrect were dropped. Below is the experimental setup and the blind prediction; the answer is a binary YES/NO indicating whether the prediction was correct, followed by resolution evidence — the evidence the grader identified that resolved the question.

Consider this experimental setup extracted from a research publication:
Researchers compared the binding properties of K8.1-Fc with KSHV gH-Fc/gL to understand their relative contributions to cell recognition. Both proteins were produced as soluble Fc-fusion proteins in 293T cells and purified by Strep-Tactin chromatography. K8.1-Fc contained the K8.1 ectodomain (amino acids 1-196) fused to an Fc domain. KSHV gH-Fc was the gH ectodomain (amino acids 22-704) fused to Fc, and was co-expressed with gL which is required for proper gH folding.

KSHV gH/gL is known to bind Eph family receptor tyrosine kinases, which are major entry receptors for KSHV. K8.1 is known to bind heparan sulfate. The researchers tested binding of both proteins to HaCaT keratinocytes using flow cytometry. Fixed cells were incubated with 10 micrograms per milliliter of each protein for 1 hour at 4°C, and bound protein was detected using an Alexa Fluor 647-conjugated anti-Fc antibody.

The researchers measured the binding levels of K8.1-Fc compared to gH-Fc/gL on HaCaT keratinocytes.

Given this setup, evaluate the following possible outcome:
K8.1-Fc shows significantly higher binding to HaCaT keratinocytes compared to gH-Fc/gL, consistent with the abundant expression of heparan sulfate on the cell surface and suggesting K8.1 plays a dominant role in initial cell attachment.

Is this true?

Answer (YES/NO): YES